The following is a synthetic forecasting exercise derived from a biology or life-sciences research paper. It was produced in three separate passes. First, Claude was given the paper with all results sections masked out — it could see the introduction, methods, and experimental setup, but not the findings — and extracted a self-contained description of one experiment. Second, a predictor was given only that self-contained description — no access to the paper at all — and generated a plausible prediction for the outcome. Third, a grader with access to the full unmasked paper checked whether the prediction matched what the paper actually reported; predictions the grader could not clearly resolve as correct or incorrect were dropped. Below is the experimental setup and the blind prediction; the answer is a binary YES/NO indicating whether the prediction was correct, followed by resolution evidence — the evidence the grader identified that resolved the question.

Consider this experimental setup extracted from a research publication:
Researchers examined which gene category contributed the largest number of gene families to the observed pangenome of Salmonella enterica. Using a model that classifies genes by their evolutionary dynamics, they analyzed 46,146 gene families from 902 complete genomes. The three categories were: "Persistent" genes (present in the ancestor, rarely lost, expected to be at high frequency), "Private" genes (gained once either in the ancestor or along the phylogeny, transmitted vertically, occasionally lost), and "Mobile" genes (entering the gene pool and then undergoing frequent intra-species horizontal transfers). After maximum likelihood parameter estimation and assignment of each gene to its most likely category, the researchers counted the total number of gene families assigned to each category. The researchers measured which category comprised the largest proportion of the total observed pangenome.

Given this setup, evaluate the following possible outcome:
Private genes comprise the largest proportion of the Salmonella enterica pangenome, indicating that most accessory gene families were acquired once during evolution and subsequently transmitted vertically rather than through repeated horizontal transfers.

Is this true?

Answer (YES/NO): YES